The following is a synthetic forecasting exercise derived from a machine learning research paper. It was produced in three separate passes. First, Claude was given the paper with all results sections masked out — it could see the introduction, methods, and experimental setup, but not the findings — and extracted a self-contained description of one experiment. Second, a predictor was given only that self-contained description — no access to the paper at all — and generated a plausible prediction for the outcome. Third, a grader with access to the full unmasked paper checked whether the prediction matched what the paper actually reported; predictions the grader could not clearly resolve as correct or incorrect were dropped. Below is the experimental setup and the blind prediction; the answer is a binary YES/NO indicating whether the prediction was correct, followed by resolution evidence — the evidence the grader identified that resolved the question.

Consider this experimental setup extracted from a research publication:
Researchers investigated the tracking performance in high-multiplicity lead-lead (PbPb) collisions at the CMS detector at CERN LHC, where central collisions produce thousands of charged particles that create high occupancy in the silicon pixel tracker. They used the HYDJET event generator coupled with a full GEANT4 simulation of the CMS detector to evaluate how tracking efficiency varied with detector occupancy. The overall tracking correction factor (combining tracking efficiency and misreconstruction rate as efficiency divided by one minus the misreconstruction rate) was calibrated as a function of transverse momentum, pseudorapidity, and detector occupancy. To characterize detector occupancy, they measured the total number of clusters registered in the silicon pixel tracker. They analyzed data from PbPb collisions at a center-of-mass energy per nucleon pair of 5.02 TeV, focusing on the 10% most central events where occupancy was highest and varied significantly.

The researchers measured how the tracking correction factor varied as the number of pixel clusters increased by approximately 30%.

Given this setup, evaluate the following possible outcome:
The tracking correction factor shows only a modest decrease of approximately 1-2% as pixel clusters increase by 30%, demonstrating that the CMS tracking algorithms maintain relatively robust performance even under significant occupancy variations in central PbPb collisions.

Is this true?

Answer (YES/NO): NO